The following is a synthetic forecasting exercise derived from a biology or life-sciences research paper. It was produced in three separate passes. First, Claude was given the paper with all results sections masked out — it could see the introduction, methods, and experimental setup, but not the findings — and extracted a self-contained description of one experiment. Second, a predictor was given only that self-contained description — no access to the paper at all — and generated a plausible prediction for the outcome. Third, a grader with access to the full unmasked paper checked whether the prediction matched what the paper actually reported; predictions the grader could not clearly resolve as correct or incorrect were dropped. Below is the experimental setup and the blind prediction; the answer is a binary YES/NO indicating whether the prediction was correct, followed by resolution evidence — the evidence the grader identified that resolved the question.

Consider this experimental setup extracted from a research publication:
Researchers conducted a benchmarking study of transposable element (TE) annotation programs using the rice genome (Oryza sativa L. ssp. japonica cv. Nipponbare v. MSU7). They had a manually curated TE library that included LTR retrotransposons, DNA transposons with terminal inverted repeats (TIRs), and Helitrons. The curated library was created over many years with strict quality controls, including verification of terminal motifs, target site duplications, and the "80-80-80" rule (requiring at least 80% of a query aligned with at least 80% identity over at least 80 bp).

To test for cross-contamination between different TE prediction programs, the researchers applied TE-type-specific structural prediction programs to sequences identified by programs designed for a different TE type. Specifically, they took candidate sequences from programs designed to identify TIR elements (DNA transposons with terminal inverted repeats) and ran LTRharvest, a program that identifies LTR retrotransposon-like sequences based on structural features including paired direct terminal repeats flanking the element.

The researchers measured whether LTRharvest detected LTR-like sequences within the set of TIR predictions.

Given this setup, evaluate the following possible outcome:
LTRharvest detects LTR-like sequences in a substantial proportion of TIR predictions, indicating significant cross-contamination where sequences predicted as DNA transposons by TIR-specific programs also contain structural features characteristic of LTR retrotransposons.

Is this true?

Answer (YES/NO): YES